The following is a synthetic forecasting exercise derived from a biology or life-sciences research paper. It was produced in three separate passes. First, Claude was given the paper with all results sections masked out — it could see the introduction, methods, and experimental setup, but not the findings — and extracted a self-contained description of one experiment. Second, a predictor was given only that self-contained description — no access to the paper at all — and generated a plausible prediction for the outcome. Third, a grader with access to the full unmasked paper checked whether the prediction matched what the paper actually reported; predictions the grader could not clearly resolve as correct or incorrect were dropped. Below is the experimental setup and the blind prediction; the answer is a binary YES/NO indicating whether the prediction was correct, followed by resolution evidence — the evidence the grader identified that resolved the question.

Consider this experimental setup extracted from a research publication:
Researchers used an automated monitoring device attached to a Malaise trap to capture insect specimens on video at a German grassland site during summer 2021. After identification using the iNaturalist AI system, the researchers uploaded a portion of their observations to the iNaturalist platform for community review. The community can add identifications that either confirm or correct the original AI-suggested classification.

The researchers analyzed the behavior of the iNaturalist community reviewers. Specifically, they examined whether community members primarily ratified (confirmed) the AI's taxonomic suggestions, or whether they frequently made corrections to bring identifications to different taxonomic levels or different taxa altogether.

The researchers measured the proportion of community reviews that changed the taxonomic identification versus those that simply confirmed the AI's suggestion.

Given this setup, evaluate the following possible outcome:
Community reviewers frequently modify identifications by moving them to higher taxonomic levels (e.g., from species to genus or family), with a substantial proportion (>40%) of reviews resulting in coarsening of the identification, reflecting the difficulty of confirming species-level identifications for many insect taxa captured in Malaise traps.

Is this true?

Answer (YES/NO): NO